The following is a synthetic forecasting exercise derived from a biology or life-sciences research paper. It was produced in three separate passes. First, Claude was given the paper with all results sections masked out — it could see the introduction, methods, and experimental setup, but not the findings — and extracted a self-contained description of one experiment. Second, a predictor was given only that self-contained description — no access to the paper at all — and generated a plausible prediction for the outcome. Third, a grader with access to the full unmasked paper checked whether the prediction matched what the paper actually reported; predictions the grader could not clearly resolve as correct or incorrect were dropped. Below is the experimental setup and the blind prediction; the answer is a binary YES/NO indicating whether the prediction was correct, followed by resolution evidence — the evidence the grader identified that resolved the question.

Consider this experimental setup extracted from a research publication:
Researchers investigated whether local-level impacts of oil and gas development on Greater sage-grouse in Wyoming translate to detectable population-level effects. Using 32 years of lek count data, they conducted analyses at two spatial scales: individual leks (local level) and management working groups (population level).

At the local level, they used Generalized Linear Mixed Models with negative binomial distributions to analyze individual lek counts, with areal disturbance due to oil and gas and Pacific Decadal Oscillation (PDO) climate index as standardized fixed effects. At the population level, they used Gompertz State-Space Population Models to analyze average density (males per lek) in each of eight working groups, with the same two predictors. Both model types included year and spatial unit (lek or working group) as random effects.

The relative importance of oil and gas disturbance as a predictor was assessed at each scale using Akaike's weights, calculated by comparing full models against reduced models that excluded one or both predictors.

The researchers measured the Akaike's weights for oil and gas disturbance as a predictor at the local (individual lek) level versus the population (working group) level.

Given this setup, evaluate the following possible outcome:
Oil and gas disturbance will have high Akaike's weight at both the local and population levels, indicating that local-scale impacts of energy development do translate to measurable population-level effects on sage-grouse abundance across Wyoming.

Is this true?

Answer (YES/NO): NO